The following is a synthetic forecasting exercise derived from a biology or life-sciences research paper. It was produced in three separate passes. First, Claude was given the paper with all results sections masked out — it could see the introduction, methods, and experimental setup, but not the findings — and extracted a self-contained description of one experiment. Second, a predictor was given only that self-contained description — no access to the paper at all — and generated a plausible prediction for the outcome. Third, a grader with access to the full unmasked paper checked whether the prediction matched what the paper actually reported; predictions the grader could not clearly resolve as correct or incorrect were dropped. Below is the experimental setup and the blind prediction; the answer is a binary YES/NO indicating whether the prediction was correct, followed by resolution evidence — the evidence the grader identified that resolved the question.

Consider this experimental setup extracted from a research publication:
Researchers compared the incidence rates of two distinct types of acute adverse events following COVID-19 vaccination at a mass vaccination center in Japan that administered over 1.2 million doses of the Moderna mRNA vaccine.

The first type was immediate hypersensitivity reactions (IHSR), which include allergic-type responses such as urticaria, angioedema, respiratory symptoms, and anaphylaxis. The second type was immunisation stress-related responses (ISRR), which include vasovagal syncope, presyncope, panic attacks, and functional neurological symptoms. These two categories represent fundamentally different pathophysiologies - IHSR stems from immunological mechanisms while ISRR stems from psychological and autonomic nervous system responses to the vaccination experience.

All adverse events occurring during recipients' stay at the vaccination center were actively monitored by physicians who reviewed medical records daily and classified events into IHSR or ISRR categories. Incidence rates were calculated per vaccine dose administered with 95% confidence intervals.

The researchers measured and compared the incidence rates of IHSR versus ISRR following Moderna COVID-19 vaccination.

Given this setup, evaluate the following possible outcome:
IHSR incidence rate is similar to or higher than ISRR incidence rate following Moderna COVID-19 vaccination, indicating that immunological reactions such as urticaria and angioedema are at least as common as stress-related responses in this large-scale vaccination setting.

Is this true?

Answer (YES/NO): NO